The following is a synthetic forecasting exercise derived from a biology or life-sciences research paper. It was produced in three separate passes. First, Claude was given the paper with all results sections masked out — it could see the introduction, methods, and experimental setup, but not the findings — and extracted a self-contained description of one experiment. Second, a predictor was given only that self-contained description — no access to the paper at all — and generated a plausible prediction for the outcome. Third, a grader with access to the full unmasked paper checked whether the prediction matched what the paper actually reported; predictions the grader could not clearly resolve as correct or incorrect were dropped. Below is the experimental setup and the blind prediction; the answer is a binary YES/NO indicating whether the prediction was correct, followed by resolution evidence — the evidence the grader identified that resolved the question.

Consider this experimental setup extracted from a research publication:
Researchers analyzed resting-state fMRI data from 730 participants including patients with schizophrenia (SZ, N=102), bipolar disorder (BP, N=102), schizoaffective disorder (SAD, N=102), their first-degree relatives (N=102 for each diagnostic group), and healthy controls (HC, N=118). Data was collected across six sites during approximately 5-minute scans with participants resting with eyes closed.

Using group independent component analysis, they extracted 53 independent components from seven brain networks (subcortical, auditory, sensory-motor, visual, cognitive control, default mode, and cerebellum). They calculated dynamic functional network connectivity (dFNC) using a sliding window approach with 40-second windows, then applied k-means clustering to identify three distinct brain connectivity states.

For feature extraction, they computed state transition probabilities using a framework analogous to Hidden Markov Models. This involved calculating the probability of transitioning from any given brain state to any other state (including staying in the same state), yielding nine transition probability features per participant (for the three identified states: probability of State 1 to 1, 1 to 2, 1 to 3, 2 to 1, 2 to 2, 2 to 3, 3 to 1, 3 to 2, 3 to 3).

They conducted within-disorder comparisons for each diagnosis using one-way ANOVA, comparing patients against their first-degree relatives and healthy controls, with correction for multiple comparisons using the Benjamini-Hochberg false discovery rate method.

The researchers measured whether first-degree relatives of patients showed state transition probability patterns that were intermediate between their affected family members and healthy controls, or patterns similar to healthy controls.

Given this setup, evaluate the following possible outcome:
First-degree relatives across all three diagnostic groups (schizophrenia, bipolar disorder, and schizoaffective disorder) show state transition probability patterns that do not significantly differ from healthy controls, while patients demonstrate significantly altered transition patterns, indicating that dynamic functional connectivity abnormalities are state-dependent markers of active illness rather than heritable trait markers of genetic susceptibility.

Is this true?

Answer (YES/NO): NO